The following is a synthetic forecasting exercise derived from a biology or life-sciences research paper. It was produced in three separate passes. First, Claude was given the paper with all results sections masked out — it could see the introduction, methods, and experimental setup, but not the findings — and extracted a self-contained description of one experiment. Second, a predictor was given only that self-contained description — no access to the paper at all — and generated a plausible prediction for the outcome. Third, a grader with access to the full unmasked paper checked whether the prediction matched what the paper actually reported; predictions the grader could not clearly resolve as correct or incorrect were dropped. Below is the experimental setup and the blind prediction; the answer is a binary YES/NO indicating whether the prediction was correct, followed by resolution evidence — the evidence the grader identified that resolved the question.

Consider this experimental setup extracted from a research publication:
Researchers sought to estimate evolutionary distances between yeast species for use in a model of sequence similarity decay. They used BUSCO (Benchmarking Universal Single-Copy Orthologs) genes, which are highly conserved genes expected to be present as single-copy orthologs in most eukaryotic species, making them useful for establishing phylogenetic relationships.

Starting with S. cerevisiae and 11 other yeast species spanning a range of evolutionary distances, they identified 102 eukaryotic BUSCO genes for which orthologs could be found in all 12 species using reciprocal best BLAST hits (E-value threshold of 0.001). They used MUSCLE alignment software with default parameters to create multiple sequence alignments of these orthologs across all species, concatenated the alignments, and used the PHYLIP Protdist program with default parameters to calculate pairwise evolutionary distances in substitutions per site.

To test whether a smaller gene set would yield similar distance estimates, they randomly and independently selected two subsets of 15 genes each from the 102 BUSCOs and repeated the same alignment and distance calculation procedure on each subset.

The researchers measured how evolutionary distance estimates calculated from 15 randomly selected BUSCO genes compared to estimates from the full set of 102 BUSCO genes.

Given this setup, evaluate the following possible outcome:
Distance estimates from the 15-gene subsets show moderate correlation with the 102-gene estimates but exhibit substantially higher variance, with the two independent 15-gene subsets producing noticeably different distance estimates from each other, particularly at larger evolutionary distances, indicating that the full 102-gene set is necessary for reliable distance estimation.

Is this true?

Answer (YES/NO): NO